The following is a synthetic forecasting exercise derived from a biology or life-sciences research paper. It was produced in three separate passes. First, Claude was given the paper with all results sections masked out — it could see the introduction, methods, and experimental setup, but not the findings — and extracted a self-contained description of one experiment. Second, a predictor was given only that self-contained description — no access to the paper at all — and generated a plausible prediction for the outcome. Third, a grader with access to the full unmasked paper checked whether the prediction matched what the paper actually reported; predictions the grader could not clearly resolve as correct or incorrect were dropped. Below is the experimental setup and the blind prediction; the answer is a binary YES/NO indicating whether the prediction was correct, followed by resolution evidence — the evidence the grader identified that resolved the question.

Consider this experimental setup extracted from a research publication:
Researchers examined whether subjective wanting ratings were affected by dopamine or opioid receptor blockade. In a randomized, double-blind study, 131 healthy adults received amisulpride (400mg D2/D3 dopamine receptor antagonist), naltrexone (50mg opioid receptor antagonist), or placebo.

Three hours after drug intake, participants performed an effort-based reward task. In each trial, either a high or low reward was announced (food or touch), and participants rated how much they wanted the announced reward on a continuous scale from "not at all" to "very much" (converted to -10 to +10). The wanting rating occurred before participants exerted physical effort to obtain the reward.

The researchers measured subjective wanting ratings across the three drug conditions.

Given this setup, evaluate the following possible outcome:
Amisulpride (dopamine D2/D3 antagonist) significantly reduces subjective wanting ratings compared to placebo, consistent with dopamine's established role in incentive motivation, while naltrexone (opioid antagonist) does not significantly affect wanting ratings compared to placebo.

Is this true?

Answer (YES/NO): NO